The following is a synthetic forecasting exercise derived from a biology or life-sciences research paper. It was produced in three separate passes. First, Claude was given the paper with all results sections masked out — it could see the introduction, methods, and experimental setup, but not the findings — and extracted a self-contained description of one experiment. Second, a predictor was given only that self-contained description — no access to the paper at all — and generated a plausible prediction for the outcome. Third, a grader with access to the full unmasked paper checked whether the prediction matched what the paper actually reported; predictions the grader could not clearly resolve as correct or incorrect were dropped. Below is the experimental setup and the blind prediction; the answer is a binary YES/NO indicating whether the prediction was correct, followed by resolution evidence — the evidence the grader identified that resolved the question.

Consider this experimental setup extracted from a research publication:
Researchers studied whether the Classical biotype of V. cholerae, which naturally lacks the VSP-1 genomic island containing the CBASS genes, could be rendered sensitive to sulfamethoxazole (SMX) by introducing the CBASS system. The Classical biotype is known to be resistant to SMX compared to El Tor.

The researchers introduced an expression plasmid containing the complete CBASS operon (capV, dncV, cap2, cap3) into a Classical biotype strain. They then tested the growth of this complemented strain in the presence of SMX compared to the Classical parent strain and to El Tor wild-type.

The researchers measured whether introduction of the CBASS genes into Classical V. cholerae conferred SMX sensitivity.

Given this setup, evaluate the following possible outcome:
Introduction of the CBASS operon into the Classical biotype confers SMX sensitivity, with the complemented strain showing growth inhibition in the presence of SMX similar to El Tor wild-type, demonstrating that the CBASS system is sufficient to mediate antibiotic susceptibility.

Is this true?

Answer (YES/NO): YES